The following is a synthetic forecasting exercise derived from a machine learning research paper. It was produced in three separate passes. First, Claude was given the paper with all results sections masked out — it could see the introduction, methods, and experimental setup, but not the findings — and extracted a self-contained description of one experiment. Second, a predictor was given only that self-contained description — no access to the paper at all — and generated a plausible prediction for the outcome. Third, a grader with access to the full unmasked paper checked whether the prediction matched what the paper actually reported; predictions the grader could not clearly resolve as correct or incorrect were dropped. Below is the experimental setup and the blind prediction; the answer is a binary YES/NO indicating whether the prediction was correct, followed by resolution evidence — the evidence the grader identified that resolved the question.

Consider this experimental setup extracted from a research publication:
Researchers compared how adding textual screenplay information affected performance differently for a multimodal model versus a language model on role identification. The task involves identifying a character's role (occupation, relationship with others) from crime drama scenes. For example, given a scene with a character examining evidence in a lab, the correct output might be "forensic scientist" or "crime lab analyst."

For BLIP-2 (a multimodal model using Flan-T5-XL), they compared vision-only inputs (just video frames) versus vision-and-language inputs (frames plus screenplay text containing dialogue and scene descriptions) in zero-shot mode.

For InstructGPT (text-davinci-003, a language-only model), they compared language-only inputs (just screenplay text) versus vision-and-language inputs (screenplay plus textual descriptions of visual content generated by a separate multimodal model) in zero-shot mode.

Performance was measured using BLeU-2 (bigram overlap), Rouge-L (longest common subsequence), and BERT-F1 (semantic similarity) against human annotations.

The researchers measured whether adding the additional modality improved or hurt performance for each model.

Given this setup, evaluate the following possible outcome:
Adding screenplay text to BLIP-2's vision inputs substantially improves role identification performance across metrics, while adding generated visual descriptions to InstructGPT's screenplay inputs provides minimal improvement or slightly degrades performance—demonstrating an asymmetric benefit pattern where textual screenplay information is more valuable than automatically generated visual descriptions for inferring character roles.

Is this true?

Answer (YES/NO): NO